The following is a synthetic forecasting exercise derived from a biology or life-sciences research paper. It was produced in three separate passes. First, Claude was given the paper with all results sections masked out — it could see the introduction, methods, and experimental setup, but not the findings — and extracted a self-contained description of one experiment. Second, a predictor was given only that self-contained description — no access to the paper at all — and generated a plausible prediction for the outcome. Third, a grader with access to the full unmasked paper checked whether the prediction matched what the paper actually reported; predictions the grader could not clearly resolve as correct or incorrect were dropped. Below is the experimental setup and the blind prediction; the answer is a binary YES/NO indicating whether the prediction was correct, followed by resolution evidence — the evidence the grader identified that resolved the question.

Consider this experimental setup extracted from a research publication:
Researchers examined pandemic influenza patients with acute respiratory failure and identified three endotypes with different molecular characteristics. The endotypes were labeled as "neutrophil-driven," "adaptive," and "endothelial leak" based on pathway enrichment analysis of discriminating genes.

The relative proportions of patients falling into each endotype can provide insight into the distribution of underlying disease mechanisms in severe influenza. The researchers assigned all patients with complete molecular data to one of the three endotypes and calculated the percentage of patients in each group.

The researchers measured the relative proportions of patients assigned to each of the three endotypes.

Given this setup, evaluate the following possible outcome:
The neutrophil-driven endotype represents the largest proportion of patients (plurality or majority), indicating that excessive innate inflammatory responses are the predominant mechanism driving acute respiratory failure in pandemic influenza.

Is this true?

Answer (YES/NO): NO